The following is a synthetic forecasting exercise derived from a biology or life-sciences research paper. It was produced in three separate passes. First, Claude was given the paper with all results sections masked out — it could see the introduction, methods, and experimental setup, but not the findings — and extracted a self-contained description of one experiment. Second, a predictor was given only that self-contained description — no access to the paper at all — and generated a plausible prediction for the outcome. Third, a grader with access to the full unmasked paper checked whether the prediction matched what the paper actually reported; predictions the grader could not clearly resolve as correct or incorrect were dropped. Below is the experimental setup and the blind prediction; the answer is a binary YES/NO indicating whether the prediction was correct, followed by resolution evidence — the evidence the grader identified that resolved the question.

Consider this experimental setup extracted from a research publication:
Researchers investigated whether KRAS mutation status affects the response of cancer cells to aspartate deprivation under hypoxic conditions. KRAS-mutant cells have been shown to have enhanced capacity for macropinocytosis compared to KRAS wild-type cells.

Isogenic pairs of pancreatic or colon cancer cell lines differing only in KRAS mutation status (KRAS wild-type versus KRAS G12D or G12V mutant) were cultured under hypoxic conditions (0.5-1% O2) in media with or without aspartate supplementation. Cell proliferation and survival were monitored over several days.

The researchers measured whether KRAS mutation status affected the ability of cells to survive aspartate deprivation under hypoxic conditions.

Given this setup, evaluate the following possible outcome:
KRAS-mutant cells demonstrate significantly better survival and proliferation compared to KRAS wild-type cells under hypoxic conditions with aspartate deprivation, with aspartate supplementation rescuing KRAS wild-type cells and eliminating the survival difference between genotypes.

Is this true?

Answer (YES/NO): NO